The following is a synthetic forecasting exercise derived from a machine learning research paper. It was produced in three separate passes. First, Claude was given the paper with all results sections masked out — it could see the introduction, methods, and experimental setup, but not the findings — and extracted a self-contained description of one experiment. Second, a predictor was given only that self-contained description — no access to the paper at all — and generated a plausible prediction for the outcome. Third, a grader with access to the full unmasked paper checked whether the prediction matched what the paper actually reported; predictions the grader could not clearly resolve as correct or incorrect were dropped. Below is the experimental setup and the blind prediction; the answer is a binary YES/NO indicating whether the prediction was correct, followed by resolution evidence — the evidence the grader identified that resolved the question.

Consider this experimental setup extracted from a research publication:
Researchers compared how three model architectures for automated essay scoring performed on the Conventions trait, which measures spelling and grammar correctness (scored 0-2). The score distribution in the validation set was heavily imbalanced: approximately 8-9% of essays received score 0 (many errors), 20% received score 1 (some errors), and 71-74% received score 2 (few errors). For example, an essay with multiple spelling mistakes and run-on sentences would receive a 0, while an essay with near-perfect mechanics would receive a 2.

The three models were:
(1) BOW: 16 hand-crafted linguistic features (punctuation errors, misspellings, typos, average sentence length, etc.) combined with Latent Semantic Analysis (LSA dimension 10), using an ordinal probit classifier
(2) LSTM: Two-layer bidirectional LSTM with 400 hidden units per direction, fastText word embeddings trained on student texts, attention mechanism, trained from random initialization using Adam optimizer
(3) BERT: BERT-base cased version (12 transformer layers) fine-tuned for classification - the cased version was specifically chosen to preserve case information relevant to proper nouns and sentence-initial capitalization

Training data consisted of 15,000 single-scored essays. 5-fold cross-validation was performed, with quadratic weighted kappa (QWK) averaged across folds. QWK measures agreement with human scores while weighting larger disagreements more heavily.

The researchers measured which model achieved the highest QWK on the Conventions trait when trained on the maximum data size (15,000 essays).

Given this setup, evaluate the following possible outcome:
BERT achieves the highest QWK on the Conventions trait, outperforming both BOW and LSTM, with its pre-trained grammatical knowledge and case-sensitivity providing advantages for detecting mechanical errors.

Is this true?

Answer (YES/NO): YES